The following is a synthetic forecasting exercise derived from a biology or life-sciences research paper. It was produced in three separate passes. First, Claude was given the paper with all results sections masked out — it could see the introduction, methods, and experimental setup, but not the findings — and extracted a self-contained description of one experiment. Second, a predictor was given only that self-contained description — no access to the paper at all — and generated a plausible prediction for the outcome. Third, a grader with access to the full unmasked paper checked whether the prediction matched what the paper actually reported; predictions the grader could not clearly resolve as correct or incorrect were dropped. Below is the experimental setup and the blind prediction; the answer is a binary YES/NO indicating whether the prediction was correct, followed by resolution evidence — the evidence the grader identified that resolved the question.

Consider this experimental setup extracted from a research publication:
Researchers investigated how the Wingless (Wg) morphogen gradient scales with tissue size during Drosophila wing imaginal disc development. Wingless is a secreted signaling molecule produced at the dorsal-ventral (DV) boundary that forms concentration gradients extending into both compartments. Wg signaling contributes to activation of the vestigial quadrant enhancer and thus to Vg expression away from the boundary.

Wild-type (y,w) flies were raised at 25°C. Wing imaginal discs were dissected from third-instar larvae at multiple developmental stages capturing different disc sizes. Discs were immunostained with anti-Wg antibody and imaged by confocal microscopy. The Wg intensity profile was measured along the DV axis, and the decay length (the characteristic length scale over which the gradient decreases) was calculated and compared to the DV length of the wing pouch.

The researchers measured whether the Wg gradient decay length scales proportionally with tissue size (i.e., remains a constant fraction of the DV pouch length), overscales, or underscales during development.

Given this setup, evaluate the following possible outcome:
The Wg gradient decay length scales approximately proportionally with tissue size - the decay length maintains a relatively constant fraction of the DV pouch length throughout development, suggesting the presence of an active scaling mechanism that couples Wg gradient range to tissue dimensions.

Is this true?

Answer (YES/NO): NO